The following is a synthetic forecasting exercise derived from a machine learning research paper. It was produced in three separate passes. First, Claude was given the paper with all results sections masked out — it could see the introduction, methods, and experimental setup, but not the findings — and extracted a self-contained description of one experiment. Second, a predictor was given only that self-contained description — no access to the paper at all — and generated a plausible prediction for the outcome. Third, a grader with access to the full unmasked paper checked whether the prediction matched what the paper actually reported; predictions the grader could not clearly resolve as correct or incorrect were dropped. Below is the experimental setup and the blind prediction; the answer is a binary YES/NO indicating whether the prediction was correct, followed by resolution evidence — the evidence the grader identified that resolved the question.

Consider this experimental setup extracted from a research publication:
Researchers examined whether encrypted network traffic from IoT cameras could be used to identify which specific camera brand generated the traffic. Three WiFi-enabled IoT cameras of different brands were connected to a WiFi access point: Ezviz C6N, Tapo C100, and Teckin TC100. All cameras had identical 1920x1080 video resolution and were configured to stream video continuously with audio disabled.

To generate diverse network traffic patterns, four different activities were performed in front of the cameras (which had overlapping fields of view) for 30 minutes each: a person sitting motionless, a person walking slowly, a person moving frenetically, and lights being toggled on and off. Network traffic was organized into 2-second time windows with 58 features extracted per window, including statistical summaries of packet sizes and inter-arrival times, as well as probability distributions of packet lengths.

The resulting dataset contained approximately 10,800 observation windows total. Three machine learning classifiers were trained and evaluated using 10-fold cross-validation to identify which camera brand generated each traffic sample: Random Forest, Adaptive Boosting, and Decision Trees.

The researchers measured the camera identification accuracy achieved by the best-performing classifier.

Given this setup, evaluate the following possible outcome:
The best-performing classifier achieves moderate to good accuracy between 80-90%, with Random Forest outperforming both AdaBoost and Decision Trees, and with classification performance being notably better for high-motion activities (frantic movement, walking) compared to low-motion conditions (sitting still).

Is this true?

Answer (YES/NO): NO